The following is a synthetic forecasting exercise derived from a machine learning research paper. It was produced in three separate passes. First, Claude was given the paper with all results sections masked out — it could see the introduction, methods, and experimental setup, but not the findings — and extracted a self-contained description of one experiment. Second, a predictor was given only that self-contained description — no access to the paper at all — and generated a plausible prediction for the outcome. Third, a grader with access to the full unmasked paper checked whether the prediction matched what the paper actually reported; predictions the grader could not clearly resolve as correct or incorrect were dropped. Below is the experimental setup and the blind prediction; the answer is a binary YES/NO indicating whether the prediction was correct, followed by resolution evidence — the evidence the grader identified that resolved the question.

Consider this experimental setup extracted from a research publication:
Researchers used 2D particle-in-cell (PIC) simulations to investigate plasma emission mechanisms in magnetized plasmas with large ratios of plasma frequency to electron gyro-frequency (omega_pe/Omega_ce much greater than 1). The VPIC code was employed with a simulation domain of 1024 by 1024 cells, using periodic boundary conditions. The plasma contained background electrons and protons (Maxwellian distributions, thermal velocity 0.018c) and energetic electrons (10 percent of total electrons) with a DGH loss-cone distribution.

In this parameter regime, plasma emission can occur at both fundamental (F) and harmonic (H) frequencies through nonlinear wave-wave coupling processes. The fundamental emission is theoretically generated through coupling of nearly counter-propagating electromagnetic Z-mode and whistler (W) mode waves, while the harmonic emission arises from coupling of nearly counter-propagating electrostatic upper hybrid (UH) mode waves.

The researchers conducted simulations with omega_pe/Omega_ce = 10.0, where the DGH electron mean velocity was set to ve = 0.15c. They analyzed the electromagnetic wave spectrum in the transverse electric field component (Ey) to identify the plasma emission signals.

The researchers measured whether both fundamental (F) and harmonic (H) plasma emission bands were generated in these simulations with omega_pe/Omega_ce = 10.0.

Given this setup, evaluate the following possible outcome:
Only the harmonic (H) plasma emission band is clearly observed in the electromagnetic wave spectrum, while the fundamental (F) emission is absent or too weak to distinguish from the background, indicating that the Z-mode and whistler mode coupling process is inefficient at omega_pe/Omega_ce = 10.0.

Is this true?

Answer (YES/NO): NO